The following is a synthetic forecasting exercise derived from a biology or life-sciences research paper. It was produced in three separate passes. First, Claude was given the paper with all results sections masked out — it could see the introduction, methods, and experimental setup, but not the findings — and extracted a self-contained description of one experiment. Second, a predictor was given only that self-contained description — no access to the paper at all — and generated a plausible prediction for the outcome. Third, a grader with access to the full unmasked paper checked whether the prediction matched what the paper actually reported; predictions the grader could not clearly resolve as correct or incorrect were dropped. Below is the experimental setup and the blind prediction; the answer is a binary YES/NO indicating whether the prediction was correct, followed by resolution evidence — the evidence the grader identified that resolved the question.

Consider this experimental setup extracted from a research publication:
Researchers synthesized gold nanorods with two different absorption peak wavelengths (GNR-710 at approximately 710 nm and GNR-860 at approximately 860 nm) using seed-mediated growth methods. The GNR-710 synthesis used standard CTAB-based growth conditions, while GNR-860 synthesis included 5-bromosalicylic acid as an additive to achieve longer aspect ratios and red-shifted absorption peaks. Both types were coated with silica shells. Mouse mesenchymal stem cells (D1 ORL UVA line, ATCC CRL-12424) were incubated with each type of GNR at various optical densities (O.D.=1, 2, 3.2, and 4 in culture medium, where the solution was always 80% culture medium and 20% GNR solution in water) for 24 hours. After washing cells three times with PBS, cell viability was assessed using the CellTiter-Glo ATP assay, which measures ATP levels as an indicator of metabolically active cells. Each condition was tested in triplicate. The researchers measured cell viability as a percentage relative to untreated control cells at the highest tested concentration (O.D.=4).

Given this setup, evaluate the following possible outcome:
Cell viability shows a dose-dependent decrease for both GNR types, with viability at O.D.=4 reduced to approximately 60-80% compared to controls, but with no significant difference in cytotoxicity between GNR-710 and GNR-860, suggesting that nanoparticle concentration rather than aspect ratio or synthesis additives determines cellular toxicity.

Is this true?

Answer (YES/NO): NO